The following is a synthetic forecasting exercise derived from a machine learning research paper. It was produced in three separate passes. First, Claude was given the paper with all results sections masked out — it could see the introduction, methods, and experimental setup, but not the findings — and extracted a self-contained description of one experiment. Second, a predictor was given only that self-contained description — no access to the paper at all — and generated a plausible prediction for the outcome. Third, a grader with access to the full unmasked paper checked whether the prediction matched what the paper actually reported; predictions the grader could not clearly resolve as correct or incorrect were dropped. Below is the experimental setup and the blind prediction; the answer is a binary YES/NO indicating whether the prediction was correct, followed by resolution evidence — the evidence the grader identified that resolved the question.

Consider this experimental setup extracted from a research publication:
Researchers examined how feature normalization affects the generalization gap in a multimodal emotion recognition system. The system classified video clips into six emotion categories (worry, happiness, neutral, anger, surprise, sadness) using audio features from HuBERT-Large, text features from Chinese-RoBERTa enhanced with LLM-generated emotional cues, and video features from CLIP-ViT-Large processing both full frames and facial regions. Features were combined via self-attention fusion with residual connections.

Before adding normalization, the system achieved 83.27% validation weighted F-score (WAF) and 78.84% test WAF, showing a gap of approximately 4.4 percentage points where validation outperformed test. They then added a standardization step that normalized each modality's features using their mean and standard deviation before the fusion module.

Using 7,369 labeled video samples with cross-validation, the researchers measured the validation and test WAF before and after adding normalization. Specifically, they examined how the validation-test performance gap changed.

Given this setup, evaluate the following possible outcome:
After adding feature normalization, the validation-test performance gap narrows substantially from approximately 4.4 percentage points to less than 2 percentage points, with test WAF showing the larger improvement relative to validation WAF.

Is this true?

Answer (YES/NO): YES